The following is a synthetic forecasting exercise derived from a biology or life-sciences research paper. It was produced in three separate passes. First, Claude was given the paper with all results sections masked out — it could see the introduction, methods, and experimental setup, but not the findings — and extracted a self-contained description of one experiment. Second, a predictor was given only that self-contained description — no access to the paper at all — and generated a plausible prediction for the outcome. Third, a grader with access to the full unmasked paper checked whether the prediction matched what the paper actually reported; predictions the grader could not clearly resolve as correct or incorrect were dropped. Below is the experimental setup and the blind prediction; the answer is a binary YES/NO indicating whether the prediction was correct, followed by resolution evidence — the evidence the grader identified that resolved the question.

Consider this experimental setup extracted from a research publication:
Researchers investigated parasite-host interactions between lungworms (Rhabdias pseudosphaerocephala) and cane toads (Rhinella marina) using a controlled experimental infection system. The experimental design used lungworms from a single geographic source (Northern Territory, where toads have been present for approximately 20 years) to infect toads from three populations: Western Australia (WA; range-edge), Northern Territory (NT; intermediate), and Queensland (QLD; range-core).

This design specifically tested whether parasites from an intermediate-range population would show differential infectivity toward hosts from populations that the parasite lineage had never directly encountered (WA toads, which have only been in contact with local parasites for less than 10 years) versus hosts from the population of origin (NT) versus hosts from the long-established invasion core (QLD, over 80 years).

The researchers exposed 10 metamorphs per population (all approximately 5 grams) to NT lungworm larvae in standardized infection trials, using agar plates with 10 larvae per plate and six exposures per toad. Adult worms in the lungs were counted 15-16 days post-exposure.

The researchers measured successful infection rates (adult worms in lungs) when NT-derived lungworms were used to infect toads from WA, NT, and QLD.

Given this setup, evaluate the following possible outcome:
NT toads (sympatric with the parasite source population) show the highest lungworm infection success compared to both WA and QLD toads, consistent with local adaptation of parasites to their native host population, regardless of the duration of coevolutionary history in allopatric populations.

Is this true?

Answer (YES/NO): NO